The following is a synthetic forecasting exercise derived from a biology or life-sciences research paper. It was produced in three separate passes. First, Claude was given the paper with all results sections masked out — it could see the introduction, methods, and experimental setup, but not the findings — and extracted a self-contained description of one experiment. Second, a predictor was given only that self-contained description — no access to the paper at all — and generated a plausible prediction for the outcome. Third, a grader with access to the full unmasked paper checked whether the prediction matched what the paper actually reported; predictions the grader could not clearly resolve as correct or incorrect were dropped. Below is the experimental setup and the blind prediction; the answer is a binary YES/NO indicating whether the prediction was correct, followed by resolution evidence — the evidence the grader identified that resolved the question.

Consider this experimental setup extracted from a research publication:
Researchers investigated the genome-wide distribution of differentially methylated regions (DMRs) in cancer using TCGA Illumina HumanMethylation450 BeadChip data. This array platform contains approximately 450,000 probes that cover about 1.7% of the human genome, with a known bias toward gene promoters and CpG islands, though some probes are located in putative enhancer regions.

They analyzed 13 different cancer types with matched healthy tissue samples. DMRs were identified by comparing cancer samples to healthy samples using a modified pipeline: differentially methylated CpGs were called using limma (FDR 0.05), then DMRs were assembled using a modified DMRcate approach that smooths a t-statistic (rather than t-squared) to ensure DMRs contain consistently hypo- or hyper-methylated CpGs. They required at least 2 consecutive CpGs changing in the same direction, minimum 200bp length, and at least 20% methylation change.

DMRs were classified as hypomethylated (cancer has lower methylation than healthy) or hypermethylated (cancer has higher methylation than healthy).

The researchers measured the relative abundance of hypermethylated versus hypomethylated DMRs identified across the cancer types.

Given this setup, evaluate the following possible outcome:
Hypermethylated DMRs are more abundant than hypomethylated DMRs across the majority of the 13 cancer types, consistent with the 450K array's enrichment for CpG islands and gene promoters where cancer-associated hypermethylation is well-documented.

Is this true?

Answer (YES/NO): YES